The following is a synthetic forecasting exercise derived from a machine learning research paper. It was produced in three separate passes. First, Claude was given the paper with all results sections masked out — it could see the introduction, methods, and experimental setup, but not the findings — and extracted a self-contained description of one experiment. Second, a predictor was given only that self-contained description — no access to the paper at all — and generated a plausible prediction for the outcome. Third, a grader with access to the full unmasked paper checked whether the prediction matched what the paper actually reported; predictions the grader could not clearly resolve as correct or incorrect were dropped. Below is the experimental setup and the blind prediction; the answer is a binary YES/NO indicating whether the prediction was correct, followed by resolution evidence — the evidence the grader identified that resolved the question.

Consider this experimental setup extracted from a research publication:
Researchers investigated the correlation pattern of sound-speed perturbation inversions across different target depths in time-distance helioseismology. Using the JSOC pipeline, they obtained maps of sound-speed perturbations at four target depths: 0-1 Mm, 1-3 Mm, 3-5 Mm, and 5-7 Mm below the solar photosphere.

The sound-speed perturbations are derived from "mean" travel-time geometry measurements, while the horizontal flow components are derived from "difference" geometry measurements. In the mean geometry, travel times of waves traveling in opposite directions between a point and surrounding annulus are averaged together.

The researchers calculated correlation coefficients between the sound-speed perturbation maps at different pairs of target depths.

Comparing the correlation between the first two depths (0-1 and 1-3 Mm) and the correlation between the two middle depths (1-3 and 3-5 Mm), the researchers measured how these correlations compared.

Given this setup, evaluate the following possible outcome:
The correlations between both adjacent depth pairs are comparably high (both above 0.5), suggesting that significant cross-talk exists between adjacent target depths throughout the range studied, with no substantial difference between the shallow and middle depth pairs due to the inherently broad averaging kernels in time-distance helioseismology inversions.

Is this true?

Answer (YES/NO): NO